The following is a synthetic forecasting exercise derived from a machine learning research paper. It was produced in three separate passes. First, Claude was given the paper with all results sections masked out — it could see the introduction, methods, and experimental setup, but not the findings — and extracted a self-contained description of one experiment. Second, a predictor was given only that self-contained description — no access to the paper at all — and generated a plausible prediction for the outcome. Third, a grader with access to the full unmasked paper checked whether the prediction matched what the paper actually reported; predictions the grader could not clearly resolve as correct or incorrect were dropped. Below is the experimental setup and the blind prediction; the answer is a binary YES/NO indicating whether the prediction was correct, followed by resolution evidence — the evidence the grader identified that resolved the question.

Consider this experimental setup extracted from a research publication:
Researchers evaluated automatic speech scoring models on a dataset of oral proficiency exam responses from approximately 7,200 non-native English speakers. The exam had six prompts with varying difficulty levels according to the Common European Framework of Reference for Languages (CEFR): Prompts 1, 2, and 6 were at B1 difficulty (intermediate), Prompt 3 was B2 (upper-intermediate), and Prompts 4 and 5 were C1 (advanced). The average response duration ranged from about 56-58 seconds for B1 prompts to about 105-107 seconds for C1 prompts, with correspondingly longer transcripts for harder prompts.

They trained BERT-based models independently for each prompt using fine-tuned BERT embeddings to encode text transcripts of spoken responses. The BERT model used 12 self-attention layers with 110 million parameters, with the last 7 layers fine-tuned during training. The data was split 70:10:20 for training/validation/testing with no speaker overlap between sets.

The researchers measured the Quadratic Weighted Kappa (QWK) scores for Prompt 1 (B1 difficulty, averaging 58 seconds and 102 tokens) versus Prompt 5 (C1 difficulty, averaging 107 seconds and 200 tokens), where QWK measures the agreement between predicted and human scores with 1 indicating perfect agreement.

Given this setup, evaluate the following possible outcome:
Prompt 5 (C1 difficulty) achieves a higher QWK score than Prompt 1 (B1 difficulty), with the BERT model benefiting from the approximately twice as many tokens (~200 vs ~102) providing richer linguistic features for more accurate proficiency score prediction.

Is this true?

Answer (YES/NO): YES